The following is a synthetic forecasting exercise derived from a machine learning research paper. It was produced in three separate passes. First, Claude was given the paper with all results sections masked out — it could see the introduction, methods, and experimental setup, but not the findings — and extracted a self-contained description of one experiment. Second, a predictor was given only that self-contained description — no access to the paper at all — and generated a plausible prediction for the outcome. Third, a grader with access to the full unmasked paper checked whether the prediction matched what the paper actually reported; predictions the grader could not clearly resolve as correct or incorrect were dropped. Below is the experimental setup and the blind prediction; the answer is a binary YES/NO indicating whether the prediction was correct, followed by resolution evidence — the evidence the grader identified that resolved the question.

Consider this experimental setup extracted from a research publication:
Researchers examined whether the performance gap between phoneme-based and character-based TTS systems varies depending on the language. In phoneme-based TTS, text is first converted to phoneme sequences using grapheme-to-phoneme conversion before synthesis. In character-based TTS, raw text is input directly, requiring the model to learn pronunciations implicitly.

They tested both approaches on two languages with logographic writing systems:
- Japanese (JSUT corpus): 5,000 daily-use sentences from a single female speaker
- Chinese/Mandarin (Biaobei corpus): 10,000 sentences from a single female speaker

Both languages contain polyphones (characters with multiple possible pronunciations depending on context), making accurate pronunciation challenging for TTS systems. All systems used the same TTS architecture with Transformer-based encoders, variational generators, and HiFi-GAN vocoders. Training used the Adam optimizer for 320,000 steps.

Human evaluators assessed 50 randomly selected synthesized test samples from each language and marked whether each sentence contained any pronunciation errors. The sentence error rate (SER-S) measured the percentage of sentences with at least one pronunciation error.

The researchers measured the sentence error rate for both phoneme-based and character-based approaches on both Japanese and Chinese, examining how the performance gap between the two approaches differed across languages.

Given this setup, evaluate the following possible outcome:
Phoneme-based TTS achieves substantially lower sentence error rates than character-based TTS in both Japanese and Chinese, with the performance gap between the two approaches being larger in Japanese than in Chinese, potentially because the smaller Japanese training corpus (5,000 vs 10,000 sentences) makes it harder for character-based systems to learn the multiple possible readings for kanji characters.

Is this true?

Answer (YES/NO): YES